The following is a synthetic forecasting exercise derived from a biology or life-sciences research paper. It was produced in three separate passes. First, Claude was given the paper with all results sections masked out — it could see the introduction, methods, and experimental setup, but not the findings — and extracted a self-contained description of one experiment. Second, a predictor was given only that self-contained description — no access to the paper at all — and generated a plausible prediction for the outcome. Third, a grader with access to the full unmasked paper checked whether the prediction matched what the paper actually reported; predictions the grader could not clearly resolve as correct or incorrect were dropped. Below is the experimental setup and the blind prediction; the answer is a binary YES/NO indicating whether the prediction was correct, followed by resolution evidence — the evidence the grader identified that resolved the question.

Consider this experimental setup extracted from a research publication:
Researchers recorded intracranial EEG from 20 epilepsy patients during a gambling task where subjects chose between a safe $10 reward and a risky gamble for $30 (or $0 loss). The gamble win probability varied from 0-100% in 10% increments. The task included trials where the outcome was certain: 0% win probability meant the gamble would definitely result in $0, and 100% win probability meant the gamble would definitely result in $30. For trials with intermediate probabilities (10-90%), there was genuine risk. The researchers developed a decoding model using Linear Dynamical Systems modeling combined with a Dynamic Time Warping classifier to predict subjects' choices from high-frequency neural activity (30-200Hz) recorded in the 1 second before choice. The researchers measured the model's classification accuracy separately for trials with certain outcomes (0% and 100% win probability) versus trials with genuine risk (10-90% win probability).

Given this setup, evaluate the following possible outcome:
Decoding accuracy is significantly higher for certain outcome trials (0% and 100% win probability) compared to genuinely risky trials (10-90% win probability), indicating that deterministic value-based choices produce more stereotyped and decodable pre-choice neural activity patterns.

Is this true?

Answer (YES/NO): NO